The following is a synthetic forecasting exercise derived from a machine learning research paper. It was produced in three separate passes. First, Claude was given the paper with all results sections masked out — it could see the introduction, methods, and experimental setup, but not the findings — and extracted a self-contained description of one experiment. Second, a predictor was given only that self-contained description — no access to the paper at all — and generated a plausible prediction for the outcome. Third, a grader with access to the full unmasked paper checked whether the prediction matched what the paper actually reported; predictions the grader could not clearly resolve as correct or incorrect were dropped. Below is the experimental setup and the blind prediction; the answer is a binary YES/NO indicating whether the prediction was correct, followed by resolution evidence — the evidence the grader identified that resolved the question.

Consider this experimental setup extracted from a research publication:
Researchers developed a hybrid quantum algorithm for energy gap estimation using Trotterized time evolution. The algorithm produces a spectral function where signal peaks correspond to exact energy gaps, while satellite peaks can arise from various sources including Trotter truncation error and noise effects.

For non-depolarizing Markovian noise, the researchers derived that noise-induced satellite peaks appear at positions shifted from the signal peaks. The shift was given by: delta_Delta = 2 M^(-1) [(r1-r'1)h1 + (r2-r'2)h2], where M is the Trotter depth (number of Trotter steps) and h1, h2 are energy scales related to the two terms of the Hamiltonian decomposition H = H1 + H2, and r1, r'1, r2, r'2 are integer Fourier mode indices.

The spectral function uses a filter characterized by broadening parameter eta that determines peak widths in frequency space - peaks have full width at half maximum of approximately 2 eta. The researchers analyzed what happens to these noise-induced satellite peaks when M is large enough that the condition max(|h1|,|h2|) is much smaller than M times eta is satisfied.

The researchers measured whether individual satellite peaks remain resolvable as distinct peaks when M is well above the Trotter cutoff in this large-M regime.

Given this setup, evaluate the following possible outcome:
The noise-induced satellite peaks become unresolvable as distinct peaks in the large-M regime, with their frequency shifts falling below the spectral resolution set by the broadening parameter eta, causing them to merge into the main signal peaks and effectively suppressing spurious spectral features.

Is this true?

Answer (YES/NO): NO